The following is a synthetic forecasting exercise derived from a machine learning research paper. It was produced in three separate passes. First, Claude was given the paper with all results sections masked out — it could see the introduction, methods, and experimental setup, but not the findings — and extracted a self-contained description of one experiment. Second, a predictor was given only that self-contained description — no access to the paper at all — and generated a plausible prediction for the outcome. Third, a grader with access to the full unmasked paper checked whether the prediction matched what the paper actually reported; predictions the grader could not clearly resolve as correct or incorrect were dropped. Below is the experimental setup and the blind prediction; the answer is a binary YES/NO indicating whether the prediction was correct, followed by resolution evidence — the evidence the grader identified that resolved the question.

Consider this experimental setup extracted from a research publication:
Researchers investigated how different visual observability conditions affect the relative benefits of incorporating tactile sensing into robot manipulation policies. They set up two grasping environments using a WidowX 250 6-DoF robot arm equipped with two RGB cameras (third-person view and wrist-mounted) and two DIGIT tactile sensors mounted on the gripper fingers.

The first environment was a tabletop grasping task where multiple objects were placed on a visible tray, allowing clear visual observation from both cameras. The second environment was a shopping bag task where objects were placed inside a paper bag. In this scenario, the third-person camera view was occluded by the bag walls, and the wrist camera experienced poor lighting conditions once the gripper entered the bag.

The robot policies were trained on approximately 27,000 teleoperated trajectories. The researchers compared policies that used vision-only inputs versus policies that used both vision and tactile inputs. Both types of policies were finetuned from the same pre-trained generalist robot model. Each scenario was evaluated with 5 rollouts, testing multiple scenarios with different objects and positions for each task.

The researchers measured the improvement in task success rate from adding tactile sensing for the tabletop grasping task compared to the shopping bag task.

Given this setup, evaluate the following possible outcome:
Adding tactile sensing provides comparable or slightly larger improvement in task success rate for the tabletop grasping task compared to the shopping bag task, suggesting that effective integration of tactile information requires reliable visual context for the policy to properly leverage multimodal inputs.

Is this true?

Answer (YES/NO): NO